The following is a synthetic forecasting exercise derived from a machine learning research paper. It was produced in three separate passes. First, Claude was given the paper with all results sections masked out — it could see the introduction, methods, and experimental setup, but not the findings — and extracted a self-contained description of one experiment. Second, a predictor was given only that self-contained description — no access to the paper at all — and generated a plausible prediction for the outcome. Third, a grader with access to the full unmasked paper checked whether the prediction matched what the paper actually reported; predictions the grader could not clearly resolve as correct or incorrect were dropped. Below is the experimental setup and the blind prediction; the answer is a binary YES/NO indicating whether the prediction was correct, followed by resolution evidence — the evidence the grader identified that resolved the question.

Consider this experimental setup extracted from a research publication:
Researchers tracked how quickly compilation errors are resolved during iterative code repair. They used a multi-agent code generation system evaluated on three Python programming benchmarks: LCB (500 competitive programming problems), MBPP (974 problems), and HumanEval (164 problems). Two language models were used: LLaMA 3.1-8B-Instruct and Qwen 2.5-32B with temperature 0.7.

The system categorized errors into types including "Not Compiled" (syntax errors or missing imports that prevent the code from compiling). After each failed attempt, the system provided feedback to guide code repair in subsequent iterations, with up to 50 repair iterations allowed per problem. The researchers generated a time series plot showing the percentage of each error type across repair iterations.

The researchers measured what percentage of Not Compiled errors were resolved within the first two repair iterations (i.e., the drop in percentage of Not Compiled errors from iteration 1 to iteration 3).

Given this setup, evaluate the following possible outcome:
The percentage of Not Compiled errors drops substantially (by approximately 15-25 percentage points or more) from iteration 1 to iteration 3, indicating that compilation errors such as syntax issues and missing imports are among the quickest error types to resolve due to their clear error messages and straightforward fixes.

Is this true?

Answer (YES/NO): NO